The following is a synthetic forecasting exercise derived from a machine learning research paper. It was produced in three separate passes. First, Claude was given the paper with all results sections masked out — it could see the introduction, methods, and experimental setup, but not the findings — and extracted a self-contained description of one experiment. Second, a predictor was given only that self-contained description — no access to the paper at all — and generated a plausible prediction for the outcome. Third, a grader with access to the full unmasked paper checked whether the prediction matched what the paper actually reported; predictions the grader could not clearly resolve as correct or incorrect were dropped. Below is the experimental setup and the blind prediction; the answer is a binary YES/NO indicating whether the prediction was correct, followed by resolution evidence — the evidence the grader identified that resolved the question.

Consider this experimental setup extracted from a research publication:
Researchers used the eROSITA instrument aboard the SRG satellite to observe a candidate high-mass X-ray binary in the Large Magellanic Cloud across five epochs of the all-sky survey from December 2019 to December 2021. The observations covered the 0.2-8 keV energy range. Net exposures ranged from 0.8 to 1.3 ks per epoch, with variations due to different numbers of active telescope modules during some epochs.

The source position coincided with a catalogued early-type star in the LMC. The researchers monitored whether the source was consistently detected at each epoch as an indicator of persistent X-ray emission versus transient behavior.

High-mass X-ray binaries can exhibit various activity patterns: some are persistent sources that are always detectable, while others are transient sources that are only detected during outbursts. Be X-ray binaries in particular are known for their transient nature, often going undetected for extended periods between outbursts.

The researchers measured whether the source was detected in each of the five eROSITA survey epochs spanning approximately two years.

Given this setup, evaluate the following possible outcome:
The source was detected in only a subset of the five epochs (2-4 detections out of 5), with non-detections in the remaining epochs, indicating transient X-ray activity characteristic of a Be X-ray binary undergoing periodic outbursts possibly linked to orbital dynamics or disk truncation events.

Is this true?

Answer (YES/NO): NO